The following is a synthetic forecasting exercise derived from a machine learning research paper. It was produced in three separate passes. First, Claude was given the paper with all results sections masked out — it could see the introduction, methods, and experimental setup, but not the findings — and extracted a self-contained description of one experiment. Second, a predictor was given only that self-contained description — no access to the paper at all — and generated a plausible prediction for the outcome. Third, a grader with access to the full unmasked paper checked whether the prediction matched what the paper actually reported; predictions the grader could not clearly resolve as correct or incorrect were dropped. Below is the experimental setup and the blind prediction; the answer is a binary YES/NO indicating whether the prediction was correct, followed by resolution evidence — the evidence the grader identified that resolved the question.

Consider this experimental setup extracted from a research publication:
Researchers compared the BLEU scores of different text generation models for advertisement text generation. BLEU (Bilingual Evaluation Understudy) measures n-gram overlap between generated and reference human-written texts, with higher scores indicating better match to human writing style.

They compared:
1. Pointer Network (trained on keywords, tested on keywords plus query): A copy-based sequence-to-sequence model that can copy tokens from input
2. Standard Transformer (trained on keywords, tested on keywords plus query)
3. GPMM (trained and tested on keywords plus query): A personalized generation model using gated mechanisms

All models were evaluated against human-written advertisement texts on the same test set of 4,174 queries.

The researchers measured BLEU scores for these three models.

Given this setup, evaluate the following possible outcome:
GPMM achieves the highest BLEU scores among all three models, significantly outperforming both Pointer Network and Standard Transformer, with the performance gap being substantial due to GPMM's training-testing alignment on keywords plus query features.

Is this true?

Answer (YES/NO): NO